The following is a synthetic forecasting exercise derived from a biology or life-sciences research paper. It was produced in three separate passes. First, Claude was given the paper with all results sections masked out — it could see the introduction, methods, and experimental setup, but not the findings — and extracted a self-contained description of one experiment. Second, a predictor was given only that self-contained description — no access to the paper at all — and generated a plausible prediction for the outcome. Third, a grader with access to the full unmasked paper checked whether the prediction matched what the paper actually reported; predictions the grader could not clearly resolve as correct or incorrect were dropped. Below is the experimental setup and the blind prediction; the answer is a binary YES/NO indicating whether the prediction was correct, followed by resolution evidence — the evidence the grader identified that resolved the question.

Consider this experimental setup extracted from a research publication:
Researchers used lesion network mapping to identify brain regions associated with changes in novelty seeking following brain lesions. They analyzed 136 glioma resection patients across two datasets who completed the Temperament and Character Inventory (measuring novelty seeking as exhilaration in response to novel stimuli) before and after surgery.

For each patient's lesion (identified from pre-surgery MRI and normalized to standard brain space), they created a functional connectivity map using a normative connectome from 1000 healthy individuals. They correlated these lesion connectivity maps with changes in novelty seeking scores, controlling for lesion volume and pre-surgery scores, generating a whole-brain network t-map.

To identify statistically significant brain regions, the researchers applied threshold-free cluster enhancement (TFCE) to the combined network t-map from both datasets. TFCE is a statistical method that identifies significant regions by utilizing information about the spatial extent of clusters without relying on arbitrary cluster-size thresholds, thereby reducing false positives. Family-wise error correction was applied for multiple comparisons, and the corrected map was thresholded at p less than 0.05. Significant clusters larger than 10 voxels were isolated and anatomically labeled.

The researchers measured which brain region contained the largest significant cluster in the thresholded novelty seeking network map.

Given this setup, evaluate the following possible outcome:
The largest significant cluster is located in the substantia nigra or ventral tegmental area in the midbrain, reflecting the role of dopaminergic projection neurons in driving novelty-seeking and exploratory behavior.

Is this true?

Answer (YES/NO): NO